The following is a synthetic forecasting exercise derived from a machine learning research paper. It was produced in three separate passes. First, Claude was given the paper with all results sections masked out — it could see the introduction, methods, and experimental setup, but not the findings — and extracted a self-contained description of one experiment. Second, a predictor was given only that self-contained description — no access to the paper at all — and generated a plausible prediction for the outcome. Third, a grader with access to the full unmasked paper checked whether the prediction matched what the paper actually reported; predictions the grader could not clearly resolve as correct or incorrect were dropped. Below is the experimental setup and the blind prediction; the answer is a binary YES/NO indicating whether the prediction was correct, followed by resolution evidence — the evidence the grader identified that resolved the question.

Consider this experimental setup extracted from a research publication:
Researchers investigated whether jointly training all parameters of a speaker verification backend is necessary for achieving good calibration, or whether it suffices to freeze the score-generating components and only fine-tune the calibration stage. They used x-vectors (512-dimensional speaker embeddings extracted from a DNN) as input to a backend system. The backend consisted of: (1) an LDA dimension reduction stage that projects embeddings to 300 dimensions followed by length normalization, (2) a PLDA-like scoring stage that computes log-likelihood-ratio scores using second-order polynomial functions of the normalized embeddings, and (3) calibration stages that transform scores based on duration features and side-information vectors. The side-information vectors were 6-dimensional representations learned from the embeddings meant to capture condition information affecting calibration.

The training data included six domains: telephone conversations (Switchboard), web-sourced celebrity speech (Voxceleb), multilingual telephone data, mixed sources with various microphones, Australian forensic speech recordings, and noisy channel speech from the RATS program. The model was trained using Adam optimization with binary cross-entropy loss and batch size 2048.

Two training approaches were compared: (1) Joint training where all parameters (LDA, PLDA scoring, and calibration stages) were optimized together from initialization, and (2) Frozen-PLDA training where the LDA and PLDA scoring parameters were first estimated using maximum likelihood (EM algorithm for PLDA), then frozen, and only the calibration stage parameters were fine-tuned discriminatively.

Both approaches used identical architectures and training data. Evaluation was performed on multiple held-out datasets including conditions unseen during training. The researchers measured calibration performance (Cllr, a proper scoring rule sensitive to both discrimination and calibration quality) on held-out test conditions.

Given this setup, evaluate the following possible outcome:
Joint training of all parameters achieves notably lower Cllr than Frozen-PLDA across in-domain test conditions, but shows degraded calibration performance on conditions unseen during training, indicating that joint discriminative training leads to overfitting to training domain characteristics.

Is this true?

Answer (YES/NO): NO